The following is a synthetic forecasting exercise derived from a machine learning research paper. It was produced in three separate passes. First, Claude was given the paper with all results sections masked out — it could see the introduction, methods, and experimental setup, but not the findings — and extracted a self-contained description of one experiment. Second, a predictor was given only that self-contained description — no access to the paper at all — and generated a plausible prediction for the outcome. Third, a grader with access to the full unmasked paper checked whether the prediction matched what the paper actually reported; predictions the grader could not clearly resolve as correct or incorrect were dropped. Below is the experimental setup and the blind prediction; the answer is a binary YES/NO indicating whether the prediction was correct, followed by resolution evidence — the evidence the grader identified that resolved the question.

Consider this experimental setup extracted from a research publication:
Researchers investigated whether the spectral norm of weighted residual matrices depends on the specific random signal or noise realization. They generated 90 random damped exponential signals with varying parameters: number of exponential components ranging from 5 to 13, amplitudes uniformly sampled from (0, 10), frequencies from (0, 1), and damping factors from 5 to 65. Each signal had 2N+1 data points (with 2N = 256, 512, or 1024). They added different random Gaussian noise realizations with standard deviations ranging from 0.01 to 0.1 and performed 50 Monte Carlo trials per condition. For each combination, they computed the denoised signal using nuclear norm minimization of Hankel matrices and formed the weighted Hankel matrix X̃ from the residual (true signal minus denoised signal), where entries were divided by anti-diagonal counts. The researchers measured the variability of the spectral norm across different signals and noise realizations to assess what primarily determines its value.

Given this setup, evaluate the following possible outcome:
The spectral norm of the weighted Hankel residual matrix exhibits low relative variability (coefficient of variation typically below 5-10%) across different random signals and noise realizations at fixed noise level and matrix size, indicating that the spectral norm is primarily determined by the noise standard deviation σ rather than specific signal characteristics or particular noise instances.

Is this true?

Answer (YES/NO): YES